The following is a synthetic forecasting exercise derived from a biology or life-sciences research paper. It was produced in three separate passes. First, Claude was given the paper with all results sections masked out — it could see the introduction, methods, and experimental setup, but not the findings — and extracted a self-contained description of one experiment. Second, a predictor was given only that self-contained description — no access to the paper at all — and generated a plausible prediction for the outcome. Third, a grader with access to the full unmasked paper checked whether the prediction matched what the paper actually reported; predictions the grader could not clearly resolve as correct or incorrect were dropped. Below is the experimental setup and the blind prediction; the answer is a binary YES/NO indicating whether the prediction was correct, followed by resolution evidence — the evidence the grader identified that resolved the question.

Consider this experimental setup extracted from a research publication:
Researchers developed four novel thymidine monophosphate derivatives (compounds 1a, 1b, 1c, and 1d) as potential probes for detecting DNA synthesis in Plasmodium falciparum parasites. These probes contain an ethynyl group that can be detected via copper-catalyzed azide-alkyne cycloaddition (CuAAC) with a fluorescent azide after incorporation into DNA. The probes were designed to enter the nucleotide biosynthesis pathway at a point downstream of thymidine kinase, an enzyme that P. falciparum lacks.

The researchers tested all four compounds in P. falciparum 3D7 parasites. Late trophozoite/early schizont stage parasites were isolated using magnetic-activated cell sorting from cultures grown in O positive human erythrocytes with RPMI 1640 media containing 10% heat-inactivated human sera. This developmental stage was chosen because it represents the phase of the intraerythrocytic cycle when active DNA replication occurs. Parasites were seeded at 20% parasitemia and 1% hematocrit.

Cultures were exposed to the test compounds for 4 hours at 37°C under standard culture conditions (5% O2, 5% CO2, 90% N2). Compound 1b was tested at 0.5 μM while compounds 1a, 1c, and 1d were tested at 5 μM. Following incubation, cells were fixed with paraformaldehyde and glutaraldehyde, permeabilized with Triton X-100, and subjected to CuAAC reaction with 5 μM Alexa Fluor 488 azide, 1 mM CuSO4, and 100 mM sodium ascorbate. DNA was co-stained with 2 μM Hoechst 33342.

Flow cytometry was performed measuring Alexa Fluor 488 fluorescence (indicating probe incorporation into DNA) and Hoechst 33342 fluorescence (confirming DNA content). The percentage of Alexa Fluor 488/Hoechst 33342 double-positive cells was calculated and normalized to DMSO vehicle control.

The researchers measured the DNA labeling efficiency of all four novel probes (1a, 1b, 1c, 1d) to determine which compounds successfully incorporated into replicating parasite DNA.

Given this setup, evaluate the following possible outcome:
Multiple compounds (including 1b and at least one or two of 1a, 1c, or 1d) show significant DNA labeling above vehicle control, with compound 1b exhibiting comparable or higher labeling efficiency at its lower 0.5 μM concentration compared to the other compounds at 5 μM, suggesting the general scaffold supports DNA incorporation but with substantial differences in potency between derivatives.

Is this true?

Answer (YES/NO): NO